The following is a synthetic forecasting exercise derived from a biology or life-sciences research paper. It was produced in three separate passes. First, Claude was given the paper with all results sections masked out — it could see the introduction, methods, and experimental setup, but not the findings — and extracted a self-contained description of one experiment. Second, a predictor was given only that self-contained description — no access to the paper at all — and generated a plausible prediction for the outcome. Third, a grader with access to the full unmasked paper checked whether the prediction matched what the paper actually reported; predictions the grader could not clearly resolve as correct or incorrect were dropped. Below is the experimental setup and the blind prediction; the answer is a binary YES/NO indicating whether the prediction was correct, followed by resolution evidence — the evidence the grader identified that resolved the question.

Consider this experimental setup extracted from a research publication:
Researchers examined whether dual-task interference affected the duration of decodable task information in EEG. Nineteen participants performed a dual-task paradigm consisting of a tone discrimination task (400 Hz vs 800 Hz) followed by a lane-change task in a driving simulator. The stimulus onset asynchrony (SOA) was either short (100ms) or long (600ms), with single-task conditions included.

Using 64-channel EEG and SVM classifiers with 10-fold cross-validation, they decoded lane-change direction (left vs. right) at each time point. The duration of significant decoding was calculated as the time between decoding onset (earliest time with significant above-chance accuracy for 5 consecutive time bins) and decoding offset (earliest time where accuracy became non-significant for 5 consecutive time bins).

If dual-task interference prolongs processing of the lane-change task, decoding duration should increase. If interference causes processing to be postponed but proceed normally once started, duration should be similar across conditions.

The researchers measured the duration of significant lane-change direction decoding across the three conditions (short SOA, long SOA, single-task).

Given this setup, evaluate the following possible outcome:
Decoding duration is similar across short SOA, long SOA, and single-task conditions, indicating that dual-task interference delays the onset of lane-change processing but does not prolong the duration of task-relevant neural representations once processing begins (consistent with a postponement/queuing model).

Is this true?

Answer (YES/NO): NO